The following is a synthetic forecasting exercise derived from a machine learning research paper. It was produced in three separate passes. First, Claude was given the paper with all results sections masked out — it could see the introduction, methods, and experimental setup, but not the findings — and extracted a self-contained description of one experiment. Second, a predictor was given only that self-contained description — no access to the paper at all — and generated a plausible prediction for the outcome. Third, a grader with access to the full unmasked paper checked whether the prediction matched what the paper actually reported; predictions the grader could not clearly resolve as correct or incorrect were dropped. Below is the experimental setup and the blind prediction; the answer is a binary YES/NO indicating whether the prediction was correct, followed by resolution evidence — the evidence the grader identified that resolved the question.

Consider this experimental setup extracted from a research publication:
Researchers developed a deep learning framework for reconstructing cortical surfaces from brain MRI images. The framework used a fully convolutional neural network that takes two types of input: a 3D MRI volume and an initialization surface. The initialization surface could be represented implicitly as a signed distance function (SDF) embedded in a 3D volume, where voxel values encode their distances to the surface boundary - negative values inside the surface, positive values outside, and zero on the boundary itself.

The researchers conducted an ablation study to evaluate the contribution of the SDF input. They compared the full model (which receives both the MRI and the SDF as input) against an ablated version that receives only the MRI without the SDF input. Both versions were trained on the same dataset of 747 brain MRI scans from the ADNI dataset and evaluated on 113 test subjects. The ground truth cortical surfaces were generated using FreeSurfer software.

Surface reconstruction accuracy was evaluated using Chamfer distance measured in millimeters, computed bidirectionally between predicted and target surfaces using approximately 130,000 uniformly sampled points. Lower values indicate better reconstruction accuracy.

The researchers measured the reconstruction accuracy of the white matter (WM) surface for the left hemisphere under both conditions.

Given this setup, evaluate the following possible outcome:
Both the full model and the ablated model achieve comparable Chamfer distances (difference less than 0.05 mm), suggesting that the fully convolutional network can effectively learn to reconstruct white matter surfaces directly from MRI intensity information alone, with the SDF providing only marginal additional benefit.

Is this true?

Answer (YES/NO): NO